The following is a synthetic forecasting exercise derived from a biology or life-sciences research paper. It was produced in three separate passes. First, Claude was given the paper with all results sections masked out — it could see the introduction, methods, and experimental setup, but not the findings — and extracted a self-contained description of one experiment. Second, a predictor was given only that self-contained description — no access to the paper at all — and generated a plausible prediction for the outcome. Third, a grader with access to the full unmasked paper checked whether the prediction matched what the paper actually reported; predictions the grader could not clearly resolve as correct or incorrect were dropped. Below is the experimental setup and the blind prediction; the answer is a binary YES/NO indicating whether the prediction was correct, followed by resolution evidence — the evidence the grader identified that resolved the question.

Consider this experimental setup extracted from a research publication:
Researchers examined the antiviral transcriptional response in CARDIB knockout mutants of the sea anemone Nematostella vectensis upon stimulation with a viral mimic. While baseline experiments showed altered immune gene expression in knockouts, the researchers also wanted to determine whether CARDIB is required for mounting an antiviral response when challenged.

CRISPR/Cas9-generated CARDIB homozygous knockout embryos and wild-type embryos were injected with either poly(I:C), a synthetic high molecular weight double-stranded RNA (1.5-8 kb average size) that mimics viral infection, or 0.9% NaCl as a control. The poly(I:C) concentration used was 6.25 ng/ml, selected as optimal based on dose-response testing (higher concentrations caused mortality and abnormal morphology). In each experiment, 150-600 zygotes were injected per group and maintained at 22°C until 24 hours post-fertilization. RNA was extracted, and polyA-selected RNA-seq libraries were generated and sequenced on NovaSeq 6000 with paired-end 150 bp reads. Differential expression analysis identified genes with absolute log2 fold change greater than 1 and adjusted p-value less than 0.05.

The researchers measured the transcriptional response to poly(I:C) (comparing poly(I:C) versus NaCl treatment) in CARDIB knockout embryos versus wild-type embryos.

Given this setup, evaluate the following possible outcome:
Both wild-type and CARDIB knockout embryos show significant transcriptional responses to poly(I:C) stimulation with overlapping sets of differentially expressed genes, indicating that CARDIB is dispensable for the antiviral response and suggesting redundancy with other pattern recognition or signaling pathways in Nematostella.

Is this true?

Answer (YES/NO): NO